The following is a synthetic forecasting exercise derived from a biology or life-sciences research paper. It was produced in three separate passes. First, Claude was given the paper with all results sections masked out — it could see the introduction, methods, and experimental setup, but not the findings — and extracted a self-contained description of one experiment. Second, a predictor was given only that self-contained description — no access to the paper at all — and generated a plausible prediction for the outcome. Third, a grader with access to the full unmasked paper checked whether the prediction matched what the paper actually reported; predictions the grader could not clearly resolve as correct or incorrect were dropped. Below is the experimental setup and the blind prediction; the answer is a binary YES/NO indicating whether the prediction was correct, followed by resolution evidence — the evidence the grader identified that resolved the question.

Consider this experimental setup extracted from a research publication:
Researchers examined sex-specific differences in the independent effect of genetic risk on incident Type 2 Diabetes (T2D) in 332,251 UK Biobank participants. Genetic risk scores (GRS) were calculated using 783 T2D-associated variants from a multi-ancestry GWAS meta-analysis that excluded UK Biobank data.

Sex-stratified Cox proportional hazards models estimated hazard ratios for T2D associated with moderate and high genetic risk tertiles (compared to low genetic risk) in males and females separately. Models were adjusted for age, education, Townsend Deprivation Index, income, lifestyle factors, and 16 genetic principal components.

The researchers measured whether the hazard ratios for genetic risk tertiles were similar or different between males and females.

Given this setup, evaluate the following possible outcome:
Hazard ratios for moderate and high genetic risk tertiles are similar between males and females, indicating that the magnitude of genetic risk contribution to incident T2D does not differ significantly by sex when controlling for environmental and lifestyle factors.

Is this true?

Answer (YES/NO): YES